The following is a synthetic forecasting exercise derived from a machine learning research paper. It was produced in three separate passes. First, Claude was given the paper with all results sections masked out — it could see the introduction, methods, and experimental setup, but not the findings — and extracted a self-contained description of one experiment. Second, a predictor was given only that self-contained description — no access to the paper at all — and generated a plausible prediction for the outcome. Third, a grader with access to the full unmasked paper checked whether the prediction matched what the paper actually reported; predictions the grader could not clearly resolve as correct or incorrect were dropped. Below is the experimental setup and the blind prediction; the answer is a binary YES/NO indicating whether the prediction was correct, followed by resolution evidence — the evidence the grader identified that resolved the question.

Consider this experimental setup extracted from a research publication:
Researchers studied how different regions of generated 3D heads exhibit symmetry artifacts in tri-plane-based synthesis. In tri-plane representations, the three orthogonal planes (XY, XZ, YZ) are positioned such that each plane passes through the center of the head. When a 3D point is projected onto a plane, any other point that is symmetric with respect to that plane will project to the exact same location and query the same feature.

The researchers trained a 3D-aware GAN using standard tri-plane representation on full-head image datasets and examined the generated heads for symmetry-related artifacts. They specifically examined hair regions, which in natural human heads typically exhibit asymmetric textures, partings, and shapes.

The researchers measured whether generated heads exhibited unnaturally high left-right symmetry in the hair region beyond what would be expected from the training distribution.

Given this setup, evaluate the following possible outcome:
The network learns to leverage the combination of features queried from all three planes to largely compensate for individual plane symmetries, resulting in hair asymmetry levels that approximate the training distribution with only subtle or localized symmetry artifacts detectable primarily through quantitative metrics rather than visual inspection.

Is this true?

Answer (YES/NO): NO